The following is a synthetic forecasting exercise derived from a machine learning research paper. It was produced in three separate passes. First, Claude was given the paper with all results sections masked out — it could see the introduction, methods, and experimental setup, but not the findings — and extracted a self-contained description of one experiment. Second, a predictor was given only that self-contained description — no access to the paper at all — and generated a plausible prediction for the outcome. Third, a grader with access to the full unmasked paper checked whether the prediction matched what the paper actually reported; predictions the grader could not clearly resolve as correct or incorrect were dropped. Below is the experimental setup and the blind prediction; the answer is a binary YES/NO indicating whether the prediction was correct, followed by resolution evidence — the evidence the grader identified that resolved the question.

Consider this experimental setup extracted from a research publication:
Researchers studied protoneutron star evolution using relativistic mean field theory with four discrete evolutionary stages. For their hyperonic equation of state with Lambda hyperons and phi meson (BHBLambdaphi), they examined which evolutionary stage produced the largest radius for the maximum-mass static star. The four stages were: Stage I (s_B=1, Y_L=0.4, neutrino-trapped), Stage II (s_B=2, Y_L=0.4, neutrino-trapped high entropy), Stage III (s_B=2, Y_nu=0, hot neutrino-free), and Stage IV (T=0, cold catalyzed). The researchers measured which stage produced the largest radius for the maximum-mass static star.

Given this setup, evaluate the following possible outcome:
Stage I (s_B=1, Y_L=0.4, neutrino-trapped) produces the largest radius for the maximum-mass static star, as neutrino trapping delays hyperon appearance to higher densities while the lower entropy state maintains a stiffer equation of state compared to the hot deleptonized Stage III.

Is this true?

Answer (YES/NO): NO